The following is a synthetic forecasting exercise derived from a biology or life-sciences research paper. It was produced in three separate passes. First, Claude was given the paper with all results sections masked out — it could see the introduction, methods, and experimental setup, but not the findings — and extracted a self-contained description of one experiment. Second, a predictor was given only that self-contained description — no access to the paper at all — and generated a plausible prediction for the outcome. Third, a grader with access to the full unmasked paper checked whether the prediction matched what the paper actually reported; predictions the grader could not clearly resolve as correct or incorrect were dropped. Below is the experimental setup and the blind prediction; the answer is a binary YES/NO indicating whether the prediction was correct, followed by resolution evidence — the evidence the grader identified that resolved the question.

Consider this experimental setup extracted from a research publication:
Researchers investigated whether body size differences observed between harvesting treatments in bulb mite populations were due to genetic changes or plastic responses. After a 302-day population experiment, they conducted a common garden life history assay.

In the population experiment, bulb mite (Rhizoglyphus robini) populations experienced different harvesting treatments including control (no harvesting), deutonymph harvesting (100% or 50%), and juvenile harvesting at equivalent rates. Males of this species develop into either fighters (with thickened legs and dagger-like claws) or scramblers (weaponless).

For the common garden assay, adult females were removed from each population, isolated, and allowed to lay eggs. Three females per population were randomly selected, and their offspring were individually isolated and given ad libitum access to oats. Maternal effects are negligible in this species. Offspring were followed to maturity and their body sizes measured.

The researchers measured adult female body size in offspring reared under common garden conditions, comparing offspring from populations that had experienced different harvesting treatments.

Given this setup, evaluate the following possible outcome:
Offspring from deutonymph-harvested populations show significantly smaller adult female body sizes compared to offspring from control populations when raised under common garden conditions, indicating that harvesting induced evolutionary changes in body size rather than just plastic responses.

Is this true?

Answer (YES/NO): NO